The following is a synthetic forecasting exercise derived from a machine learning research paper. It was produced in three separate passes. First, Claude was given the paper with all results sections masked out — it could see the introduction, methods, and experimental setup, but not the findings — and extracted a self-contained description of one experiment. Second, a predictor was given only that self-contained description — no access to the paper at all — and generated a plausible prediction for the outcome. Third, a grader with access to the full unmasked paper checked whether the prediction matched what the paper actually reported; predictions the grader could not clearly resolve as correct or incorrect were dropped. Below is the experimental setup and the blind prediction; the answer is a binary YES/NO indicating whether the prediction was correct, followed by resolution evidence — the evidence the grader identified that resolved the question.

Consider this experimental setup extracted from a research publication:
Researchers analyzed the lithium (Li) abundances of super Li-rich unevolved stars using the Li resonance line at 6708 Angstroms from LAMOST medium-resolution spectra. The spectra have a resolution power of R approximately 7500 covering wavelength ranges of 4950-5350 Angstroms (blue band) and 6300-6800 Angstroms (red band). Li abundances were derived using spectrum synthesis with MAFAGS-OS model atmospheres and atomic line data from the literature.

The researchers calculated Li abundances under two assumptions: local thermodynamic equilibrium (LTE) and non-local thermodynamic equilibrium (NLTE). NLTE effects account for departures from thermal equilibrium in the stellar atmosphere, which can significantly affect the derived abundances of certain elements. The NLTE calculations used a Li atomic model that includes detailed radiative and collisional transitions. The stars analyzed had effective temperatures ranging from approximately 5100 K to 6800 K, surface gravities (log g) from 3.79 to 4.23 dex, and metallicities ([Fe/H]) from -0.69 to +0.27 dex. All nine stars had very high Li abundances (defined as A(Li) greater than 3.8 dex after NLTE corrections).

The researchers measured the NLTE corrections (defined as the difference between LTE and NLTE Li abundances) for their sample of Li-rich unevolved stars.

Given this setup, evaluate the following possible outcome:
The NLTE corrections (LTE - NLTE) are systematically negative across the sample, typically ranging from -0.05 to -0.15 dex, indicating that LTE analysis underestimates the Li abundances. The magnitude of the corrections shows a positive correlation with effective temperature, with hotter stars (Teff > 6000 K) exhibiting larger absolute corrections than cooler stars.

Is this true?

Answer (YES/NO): NO